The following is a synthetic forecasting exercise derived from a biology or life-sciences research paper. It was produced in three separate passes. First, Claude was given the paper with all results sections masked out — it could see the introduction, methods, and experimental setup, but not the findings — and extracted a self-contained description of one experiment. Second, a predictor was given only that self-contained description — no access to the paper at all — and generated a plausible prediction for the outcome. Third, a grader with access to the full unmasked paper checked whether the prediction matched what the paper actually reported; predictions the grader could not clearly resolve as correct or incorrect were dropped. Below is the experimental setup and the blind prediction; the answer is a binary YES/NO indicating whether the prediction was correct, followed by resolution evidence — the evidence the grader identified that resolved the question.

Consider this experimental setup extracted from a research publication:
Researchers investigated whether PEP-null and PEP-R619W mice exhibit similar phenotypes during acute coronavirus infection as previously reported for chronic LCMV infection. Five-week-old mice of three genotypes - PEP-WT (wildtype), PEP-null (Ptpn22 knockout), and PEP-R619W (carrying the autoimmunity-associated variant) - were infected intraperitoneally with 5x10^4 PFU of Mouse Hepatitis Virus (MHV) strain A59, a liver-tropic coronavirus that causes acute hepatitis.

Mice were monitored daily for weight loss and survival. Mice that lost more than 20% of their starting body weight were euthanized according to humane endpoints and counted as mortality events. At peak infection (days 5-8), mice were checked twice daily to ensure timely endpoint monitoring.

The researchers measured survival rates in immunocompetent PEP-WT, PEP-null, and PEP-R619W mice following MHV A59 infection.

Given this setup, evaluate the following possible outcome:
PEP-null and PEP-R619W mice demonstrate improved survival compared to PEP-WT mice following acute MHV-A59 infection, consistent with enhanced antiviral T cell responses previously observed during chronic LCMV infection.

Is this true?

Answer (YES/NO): NO